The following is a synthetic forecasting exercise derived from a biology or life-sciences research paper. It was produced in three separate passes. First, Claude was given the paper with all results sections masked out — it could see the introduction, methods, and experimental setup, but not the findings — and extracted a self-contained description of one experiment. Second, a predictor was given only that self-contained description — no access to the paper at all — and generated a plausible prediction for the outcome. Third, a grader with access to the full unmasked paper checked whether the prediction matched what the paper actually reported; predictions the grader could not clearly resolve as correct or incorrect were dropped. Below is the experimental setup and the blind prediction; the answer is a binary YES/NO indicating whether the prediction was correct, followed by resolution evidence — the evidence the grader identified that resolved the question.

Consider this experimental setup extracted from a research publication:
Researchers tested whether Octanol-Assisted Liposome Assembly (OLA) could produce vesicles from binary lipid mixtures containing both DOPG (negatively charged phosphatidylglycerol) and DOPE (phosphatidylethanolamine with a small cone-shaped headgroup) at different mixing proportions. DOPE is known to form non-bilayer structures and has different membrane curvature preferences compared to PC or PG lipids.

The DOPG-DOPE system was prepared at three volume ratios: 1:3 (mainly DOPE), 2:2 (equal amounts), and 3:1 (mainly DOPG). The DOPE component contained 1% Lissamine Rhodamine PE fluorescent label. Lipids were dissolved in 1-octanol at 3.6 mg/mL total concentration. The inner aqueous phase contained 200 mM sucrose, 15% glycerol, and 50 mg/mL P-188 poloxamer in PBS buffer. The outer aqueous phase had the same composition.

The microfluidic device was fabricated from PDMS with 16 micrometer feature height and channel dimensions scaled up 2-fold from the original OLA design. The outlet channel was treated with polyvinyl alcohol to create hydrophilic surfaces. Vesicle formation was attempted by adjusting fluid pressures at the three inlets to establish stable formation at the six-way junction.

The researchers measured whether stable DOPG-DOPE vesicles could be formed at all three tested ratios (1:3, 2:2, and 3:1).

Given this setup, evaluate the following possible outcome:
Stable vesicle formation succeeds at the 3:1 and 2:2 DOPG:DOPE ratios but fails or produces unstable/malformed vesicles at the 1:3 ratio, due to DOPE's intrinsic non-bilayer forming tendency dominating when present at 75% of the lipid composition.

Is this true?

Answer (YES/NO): NO